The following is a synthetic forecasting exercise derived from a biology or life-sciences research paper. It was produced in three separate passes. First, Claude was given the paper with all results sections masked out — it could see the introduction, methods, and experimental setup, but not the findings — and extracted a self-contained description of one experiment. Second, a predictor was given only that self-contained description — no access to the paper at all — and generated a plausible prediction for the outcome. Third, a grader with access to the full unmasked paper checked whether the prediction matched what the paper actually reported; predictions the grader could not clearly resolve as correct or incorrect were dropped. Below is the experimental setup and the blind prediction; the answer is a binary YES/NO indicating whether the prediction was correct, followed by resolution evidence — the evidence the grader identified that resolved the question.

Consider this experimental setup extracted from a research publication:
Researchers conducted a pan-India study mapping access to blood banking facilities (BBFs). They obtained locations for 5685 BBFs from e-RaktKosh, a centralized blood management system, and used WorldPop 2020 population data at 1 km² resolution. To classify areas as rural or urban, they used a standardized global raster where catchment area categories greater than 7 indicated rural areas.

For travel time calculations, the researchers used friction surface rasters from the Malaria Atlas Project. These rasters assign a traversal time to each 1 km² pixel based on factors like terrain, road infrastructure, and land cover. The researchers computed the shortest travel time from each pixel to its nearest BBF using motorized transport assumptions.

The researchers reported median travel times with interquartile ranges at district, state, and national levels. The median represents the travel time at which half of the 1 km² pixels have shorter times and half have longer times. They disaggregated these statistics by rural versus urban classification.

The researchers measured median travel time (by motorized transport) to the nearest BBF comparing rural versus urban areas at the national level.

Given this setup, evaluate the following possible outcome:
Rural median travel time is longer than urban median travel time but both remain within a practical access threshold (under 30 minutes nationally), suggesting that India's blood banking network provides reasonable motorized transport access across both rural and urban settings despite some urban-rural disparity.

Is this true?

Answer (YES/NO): NO